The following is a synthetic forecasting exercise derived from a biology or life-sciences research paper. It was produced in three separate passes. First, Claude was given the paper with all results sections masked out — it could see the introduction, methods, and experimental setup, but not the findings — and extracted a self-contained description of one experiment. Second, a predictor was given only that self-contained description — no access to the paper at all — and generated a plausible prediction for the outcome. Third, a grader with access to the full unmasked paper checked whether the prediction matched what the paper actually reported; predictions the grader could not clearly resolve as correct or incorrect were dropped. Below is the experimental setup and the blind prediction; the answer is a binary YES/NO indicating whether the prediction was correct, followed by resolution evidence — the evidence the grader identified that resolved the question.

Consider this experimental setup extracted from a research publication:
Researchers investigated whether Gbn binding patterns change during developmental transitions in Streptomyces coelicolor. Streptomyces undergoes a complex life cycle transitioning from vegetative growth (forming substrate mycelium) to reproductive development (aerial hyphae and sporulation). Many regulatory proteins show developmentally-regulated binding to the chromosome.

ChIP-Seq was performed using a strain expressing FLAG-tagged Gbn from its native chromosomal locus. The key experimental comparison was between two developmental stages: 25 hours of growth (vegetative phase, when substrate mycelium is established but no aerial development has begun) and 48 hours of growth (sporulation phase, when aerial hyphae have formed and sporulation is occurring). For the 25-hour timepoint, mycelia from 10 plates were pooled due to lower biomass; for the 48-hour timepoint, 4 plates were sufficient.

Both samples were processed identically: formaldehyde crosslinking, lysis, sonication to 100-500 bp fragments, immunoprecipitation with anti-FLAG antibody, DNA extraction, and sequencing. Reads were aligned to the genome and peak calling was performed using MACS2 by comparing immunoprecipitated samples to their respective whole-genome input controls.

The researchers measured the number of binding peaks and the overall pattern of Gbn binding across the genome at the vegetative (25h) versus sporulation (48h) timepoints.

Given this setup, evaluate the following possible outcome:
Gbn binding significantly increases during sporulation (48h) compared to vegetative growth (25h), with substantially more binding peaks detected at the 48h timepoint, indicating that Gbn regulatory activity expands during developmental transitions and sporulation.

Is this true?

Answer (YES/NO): NO